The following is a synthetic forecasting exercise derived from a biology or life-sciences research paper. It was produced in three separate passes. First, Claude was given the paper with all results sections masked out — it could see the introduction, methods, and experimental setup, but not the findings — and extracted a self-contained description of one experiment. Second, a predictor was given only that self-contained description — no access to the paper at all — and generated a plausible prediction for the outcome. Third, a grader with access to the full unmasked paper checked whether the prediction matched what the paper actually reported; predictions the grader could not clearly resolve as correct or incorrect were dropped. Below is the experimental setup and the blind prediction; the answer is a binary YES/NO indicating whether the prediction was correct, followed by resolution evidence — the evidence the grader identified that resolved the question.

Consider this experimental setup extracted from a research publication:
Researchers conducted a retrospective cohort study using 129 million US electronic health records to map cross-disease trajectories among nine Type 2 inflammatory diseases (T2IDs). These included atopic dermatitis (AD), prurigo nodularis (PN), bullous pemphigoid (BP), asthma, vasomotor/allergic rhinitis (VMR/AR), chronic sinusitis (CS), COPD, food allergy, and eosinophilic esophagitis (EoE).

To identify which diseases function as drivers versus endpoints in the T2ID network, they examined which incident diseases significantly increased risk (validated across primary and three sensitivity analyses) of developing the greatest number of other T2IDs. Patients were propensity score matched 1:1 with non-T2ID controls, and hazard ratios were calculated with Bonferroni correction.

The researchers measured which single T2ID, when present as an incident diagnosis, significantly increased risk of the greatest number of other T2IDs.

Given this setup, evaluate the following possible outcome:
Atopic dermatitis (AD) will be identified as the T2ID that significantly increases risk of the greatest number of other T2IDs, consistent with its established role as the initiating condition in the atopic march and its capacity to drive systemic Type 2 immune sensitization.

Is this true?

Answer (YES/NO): NO